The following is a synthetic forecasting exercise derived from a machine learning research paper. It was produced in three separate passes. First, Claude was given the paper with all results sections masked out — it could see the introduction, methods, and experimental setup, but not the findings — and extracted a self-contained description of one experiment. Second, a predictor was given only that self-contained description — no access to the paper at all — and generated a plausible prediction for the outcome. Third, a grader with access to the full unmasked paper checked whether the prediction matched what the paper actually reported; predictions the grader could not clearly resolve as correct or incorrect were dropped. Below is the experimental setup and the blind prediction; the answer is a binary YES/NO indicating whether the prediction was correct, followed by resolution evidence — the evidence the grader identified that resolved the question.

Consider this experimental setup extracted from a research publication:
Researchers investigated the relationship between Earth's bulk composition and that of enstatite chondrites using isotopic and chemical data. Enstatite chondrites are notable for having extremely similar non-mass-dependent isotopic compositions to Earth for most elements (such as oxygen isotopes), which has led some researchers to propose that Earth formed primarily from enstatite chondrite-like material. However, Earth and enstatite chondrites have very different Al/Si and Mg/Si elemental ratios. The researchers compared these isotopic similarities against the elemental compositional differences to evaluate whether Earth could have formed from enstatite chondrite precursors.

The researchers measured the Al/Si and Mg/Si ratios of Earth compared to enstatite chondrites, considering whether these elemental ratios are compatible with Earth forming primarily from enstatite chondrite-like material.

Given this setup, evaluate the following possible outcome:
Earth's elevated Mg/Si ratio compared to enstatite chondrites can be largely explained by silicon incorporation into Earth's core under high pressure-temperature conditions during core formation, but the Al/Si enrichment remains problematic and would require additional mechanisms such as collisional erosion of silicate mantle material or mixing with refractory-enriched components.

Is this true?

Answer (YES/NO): NO